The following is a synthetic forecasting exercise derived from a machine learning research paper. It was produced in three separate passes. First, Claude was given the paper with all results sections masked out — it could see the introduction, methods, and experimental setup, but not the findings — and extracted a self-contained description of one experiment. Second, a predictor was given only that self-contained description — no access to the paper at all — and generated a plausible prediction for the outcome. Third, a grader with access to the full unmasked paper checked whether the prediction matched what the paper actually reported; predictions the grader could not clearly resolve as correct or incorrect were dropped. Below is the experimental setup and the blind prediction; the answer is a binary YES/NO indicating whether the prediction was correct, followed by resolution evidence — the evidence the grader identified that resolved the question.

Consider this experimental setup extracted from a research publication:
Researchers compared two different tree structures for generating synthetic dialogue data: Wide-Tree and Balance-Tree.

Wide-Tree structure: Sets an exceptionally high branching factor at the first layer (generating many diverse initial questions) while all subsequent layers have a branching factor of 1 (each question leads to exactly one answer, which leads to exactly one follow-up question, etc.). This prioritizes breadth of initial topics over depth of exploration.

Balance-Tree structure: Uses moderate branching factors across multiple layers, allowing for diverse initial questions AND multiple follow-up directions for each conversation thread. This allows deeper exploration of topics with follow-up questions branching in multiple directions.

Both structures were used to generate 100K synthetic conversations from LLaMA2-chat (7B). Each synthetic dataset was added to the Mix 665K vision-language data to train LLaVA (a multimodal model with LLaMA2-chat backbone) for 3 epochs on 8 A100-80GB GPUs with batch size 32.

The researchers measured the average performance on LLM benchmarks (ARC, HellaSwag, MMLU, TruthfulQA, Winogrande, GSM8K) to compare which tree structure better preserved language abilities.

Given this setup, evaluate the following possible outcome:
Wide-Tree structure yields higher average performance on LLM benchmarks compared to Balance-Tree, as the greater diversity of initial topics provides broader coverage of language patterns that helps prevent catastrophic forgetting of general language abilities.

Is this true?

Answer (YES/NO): NO